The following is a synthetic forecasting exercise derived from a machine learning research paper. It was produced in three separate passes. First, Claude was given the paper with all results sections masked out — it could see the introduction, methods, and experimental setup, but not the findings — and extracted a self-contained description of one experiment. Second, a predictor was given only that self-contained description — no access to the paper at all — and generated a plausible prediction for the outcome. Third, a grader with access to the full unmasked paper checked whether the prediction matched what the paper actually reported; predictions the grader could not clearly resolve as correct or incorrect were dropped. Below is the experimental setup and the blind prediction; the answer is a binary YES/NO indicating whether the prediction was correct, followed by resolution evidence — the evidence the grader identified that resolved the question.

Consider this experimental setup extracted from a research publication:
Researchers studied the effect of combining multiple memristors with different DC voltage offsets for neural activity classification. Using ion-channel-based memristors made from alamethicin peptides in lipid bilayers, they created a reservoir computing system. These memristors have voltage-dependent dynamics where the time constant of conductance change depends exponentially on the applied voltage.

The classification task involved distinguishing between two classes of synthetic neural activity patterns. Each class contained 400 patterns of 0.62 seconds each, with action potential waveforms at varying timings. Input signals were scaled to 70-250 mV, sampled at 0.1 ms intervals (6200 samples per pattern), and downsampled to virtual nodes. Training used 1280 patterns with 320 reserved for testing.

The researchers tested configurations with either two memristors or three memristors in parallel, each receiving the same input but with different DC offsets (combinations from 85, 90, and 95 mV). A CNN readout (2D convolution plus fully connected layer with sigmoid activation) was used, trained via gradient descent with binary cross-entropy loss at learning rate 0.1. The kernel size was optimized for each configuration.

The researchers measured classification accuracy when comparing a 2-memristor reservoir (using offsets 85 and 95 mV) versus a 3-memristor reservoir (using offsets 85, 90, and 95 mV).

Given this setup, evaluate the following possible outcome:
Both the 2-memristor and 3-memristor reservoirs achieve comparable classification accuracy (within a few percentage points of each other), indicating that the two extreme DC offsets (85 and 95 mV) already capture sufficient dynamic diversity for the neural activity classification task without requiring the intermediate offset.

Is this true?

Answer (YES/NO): NO